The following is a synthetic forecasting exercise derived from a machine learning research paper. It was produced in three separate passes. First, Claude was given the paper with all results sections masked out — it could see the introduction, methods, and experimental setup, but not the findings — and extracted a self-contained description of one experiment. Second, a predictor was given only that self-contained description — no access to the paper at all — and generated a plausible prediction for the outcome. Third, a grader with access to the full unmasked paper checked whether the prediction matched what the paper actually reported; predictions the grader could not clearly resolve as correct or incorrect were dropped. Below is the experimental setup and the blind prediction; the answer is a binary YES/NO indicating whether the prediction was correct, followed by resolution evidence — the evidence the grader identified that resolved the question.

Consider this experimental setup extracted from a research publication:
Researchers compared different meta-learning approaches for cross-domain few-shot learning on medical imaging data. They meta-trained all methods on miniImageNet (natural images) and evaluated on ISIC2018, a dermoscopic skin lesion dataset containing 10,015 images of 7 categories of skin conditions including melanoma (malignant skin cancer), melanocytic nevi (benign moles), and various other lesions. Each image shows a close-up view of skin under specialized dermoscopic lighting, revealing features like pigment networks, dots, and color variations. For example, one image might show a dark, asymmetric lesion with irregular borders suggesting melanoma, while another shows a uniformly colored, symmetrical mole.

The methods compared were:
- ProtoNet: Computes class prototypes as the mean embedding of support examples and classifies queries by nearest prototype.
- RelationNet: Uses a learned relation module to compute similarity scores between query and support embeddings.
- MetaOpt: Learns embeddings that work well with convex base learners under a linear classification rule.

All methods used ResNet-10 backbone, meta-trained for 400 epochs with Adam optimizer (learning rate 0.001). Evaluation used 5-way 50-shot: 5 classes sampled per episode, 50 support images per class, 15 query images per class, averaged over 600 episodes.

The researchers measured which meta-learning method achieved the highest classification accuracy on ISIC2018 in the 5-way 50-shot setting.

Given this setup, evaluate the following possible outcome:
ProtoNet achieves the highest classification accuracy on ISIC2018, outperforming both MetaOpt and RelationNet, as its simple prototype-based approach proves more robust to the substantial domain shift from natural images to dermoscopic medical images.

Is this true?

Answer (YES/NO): NO